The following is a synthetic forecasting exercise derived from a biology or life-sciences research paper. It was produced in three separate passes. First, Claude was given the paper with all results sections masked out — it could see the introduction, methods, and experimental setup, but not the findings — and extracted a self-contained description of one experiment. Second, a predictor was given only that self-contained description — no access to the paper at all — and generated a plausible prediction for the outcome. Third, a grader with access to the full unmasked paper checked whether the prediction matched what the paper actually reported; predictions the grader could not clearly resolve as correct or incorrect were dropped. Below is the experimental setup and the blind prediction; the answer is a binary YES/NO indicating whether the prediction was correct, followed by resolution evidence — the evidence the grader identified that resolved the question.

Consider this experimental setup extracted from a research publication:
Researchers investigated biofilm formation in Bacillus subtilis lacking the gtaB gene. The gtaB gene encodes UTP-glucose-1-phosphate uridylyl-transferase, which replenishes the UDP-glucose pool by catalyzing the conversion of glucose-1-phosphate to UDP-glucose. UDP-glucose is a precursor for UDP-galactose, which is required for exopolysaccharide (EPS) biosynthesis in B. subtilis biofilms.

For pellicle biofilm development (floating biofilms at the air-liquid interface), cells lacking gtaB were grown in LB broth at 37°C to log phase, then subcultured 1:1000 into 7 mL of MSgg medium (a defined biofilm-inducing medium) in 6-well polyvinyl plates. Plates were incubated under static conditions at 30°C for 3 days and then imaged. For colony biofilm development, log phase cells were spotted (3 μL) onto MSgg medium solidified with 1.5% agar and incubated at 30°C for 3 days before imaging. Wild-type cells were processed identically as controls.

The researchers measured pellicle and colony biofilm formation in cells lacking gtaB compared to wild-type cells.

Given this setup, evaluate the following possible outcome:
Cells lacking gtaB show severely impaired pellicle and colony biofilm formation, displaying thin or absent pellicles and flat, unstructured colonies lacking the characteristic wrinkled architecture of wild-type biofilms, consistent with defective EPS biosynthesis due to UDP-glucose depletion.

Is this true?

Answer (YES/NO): YES